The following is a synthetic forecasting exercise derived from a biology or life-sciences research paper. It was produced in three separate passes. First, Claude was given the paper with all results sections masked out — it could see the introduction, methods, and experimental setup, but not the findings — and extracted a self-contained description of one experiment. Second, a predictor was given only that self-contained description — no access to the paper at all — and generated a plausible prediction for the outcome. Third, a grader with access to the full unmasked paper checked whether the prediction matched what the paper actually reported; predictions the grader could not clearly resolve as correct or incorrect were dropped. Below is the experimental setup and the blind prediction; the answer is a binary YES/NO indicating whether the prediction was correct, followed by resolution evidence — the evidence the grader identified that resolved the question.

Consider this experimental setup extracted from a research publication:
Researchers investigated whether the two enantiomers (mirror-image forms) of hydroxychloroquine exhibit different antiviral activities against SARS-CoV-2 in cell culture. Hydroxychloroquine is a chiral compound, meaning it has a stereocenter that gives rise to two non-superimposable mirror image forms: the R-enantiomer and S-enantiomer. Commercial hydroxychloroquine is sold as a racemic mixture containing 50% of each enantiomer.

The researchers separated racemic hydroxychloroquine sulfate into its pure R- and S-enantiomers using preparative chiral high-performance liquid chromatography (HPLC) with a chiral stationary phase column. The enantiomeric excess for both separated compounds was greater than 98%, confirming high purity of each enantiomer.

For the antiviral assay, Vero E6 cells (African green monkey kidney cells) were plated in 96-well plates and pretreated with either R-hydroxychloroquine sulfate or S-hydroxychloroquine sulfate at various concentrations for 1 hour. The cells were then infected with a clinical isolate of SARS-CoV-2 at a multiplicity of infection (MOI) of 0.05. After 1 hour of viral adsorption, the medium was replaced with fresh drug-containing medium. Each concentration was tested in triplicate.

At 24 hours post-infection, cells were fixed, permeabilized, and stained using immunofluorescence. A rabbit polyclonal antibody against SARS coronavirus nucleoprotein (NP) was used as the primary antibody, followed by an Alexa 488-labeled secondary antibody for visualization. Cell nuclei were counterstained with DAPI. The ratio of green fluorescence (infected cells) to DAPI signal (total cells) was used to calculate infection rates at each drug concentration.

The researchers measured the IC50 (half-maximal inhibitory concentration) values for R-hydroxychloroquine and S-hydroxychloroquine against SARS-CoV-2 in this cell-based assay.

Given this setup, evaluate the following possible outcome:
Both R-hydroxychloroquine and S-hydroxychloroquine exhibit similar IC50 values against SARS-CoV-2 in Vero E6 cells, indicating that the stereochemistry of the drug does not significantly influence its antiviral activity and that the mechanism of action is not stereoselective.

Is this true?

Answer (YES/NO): NO